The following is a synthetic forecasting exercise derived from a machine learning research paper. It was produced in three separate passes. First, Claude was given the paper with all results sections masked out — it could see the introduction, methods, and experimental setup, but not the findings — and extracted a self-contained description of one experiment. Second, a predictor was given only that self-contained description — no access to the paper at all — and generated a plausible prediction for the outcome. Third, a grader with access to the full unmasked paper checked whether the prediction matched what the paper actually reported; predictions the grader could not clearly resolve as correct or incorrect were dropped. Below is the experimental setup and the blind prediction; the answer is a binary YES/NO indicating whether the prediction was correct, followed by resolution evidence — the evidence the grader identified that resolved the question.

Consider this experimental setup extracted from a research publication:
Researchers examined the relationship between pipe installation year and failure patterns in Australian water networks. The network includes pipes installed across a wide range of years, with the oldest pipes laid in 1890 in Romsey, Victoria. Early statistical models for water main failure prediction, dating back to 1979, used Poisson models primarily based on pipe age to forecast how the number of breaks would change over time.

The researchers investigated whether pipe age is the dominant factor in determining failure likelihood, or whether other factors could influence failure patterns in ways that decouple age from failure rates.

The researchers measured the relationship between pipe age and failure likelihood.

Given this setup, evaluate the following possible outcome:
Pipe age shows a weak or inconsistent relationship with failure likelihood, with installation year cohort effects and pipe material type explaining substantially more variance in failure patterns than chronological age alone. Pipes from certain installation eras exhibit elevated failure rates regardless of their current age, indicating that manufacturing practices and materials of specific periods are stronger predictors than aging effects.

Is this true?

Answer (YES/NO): NO